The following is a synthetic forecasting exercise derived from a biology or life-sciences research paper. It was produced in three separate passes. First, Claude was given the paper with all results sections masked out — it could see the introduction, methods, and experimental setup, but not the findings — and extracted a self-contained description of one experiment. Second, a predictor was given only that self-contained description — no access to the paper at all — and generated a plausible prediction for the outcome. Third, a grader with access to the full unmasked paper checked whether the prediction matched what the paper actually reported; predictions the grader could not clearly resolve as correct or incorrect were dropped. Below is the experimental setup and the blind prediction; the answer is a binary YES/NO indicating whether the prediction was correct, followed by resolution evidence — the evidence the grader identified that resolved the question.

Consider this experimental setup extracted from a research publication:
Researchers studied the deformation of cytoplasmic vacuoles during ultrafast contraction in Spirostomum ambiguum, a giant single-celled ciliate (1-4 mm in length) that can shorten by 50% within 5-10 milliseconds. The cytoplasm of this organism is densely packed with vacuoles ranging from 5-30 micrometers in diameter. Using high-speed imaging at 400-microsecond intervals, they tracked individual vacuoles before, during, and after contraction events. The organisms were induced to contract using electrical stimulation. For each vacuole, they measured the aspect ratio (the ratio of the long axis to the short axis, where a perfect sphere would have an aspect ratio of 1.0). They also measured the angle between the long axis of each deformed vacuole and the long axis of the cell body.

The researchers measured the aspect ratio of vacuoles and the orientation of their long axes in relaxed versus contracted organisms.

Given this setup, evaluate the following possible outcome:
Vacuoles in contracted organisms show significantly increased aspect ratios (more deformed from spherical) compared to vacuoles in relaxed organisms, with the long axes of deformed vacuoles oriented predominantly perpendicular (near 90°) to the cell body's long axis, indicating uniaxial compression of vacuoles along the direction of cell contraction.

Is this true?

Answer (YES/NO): YES